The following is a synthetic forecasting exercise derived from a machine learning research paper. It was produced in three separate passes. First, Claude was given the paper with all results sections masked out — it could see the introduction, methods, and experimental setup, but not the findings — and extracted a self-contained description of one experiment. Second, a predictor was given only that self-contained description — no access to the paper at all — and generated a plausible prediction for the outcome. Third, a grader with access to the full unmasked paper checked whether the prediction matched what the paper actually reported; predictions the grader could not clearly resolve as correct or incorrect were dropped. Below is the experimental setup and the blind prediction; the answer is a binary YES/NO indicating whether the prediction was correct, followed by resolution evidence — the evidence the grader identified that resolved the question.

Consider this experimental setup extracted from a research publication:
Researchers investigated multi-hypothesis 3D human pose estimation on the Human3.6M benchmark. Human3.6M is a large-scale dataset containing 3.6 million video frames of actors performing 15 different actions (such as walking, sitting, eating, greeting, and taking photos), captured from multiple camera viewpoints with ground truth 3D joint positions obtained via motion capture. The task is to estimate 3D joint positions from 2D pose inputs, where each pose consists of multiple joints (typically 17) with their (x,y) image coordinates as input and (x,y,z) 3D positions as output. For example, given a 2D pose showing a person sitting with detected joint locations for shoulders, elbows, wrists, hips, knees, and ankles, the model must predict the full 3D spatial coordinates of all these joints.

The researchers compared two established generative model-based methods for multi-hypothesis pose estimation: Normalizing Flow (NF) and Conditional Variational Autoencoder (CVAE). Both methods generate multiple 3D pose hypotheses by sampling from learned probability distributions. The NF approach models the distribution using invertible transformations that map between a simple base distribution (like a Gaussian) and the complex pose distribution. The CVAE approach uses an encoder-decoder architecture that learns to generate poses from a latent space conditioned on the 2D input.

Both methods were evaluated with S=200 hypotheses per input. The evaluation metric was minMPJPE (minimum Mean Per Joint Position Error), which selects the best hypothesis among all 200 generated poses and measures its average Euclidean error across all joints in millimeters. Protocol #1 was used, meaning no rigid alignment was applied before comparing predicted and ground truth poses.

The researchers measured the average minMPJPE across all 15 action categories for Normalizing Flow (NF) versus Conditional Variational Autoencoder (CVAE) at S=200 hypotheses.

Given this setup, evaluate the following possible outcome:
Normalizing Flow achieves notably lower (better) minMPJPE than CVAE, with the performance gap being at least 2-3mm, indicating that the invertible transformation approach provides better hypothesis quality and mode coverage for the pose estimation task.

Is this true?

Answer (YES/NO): YES